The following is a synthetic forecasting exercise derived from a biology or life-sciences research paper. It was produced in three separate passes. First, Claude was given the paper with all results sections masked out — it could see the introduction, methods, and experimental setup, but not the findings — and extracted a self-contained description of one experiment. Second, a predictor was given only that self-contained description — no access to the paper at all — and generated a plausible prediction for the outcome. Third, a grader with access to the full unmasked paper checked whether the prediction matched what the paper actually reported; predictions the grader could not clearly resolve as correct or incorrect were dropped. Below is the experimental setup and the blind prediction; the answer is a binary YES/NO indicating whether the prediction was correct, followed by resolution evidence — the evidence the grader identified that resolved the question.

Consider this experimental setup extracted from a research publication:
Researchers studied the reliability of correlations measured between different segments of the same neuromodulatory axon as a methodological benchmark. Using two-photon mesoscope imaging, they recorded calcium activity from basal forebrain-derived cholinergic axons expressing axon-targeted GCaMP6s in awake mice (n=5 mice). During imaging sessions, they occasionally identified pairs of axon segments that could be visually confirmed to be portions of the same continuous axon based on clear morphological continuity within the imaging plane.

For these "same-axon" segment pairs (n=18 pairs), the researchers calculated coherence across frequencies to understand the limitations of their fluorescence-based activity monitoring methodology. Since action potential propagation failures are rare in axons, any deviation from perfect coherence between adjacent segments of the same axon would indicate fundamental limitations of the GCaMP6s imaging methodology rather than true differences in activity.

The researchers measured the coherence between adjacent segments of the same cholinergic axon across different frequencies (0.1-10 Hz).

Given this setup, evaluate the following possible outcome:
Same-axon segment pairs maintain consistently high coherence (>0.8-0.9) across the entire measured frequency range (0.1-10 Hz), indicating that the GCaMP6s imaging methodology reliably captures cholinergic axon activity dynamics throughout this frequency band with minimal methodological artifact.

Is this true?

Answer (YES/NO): NO